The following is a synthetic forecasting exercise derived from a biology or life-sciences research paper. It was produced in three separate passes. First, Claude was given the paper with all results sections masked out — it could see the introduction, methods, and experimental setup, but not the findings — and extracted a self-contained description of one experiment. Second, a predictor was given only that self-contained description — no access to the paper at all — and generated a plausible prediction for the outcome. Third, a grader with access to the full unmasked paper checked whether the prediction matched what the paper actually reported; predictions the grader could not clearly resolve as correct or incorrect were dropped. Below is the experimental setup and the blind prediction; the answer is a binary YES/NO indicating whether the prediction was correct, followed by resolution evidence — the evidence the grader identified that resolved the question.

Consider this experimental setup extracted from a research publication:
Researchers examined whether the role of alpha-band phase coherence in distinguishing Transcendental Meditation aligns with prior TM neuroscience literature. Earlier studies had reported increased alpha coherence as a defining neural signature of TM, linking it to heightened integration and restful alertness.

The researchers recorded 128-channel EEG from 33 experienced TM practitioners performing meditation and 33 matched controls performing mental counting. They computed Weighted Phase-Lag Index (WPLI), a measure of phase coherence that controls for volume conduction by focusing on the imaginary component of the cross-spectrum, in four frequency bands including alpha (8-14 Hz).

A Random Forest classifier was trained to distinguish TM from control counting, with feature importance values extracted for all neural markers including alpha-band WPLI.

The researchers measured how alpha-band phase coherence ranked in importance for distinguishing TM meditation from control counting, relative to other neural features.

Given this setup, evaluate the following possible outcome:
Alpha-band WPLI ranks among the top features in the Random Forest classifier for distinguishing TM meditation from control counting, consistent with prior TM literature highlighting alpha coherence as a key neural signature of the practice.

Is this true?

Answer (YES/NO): NO